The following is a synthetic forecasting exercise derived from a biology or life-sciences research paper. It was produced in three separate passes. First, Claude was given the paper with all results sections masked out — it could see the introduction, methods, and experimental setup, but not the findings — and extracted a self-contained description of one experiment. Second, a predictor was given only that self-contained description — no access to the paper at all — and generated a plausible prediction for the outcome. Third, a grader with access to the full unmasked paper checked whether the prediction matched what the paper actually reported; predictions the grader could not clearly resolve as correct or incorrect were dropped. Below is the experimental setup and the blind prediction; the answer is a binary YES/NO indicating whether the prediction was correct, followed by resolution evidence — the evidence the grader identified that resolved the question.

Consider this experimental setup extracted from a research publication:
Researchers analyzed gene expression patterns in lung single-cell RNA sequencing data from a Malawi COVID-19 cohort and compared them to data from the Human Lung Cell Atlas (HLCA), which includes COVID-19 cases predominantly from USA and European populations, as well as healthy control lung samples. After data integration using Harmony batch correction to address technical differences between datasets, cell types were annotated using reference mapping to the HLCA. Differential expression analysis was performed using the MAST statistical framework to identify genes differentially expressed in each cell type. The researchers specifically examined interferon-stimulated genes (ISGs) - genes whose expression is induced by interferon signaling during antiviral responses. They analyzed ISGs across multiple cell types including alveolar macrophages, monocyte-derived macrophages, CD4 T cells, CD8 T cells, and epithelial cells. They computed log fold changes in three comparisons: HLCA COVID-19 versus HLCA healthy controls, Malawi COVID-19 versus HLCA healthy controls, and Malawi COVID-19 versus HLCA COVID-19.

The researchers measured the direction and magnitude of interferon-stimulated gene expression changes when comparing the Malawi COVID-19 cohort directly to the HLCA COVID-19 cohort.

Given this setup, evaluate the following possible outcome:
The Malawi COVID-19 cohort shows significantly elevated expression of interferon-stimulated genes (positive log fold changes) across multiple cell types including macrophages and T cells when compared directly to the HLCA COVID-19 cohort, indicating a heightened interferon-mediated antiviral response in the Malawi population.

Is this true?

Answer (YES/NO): NO